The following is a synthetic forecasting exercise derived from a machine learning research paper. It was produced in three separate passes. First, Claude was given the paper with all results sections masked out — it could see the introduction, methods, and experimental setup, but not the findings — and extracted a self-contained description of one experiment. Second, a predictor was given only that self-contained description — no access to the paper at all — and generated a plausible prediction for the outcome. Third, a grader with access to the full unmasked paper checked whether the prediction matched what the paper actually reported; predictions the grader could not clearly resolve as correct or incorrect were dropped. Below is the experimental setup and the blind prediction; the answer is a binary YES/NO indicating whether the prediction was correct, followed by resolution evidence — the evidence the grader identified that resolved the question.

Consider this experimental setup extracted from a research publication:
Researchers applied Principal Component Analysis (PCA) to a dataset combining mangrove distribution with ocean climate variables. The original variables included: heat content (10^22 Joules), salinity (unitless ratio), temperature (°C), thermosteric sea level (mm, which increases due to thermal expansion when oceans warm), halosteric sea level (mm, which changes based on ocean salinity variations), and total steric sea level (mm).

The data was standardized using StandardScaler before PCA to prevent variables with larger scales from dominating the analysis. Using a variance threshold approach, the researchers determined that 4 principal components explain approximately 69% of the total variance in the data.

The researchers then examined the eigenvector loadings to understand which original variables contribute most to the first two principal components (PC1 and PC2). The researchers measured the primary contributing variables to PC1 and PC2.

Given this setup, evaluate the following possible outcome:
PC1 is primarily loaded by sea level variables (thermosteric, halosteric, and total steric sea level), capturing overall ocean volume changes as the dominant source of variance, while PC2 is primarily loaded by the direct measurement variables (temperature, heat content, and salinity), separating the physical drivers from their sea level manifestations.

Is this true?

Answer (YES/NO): NO